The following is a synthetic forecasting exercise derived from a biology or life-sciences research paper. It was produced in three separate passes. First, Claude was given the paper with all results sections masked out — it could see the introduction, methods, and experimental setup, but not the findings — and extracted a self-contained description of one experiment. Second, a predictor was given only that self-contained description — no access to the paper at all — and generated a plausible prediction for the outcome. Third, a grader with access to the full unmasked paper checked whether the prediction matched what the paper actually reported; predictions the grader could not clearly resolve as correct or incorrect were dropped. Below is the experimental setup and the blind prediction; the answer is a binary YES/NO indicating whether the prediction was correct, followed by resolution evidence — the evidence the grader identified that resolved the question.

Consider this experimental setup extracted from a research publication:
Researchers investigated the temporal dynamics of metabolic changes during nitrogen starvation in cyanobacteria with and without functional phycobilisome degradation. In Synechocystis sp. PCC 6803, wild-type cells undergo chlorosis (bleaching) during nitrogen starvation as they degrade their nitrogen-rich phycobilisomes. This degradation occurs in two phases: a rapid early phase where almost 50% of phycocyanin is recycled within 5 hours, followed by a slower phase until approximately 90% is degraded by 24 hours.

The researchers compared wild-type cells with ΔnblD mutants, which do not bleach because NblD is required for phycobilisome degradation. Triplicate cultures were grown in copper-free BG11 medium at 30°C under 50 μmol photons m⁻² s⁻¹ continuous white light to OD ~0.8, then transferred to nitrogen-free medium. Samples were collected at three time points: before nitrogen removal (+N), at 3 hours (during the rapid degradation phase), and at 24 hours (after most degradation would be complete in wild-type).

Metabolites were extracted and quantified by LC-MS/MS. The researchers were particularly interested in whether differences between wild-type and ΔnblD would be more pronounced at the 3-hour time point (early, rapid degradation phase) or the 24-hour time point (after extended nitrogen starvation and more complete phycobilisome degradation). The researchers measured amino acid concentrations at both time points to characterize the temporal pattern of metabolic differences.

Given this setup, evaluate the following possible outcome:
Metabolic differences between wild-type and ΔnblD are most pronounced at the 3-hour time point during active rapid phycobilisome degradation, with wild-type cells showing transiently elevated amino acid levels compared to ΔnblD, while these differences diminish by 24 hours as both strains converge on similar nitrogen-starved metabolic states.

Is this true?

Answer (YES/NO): NO